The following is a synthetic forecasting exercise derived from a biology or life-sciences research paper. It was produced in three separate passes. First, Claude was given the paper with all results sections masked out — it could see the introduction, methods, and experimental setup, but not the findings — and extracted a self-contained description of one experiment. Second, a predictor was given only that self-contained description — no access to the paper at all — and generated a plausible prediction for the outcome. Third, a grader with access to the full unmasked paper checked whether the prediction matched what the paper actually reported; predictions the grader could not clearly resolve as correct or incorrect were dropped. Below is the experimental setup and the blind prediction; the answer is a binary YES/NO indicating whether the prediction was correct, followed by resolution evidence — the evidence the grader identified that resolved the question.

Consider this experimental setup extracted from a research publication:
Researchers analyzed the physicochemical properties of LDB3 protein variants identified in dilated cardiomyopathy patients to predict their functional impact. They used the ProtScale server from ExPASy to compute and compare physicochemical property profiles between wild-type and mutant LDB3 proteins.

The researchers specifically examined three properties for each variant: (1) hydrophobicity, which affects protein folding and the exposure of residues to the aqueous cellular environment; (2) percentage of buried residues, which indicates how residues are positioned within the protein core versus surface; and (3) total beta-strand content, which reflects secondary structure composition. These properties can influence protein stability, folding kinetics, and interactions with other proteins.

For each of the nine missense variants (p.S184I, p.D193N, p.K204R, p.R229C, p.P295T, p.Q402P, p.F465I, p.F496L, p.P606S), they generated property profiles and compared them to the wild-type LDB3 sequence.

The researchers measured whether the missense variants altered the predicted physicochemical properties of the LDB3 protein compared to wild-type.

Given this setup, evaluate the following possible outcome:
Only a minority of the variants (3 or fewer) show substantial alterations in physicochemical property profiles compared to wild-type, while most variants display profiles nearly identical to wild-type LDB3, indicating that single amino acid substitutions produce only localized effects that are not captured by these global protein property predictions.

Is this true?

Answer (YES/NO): NO